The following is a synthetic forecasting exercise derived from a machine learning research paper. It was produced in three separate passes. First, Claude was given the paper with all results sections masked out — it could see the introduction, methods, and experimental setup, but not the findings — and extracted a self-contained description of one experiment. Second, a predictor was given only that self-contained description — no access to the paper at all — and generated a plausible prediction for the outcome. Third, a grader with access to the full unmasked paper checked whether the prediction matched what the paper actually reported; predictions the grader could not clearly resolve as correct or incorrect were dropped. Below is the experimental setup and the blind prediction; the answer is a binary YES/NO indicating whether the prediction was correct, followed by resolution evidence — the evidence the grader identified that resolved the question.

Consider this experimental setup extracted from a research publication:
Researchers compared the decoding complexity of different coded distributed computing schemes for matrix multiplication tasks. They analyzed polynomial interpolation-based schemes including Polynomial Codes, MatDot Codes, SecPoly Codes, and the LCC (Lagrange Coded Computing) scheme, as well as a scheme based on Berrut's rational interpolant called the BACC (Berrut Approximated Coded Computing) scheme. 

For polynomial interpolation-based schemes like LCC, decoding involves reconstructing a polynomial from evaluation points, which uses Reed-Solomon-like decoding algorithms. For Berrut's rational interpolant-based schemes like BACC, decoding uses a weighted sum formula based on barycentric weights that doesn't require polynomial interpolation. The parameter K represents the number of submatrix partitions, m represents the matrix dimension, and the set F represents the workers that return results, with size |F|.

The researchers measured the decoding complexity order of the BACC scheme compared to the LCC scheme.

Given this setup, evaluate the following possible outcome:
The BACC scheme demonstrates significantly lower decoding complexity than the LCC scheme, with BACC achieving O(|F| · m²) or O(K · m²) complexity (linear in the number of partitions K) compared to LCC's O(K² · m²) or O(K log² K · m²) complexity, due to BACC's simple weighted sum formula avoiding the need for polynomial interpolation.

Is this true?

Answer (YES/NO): NO